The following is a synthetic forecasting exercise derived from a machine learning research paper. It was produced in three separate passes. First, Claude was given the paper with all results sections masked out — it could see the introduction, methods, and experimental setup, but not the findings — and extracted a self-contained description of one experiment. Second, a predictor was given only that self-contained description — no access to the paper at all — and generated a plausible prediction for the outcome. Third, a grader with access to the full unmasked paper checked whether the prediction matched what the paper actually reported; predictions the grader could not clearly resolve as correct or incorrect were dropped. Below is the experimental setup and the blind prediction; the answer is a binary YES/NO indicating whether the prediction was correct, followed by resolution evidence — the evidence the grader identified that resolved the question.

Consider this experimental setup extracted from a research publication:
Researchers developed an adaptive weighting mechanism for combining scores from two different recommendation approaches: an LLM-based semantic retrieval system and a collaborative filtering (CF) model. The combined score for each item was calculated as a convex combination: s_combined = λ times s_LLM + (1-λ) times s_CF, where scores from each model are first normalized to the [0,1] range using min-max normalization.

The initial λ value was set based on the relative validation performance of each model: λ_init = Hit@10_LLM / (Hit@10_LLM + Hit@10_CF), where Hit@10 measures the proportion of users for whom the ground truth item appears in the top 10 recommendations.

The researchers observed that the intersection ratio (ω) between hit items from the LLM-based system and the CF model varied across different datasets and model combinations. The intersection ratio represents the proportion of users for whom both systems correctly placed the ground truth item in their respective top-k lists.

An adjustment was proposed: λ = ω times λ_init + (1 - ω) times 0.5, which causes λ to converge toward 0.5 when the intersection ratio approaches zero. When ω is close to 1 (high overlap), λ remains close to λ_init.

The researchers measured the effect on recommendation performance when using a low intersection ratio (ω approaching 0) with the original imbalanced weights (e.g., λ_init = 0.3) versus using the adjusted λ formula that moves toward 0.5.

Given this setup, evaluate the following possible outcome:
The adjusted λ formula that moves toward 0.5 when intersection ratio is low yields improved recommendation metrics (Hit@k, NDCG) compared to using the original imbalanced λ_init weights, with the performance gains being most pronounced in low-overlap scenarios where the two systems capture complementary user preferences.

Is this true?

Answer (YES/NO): YES